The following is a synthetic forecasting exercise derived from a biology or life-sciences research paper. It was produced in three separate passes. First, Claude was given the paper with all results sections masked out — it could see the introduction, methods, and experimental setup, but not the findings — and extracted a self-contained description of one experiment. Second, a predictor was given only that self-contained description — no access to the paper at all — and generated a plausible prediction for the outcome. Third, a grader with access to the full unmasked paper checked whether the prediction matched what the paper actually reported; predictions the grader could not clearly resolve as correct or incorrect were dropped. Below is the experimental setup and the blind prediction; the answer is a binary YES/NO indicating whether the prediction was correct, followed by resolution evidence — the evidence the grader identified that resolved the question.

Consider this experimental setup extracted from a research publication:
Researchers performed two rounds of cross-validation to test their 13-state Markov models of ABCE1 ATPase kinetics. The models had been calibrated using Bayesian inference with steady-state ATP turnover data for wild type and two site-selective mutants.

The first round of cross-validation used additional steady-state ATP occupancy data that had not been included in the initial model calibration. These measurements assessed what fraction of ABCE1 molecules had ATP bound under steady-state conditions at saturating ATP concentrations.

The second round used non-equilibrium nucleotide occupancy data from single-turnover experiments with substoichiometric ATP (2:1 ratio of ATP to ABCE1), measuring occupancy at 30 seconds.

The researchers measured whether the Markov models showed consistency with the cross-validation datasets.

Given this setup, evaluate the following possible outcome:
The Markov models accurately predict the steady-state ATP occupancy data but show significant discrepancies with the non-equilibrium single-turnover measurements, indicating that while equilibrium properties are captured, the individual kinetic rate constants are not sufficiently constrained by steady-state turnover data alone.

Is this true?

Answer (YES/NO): NO